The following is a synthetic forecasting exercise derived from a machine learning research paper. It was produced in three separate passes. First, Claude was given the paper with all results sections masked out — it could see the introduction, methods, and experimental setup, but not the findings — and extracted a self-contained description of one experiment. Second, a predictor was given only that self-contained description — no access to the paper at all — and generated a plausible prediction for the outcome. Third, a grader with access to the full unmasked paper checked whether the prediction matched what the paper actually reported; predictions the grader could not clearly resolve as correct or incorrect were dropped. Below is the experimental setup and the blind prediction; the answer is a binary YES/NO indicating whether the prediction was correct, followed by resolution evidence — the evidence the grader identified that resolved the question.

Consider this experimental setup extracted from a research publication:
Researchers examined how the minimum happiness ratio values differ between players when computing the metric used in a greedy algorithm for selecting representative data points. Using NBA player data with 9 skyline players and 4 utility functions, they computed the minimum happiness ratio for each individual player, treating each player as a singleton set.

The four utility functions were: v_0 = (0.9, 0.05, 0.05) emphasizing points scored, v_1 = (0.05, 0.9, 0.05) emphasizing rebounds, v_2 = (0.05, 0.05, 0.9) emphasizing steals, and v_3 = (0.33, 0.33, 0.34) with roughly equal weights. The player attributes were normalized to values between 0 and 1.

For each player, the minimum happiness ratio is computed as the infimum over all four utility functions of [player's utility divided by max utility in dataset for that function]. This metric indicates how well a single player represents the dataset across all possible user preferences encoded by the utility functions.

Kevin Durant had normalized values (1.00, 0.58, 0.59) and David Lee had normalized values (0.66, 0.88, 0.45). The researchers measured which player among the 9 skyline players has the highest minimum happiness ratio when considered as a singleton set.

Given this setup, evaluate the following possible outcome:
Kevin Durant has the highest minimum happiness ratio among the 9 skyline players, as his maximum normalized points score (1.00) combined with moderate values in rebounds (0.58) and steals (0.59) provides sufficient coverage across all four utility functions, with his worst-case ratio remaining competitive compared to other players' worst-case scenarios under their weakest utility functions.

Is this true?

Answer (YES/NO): NO